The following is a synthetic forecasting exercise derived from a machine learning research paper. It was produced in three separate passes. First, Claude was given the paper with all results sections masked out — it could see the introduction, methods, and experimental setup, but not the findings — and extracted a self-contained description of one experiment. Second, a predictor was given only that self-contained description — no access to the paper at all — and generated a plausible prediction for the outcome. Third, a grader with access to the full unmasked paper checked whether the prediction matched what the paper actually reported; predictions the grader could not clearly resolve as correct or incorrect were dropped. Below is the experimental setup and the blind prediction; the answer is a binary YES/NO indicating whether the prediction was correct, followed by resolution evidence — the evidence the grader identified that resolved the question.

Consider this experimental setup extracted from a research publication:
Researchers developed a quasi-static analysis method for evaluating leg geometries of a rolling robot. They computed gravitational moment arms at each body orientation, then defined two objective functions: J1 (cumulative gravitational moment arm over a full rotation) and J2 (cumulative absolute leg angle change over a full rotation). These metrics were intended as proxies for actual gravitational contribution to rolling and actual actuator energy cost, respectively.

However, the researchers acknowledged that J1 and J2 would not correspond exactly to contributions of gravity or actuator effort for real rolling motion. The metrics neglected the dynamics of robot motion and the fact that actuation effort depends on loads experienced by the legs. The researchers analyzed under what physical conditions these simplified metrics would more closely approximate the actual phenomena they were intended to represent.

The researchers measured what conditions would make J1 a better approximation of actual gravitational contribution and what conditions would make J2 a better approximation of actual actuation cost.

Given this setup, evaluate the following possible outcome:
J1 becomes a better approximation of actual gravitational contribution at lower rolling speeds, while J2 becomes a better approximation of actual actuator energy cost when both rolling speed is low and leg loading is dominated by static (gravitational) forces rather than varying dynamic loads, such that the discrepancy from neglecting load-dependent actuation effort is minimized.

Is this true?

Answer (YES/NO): NO